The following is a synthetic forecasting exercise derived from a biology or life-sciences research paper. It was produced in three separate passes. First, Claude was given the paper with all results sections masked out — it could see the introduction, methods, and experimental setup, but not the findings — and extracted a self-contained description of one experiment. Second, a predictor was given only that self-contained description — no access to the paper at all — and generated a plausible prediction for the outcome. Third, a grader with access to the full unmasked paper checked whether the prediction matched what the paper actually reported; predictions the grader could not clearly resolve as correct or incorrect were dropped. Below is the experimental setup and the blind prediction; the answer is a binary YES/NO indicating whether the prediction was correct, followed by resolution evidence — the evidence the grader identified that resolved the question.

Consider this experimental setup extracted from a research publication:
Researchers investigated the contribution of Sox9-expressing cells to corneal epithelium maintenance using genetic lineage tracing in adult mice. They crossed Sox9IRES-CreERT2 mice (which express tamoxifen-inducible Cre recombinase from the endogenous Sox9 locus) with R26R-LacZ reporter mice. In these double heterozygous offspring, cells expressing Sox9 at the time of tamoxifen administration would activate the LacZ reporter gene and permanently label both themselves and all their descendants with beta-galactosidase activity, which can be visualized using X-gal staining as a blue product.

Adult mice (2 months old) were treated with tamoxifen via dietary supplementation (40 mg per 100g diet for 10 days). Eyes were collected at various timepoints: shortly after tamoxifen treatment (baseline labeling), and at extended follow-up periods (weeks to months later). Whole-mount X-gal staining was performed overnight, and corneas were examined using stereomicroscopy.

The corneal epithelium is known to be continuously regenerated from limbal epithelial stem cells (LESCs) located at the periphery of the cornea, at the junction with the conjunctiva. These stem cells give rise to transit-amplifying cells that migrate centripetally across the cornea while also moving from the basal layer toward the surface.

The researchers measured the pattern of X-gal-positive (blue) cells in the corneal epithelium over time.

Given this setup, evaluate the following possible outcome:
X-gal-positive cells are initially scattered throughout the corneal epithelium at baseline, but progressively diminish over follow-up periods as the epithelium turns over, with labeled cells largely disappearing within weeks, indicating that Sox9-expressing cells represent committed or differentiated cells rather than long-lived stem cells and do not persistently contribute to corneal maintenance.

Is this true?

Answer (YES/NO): NO